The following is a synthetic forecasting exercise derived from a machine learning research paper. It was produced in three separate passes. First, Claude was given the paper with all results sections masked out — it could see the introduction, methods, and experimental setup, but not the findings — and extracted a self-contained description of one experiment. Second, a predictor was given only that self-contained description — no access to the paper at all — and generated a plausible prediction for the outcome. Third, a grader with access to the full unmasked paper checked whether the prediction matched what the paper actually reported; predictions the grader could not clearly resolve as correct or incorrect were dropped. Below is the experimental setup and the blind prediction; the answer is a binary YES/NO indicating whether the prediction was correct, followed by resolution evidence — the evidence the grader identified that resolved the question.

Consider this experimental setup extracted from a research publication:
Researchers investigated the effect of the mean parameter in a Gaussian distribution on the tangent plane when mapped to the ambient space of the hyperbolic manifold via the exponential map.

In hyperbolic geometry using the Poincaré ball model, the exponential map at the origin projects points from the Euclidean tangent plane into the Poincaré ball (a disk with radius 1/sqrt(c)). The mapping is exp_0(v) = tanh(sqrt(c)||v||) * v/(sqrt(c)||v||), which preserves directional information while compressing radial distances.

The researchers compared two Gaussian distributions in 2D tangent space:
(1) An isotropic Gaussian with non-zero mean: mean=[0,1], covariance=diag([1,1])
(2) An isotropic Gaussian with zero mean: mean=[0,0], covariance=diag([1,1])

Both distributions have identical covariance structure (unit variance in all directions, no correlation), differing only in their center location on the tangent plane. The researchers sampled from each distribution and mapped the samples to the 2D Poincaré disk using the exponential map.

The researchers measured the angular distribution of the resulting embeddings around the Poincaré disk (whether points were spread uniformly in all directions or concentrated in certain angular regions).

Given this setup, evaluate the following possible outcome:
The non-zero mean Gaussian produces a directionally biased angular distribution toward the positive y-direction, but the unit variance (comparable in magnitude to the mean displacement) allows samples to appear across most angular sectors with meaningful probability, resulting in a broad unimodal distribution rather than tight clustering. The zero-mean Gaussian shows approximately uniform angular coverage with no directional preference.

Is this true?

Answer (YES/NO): NO